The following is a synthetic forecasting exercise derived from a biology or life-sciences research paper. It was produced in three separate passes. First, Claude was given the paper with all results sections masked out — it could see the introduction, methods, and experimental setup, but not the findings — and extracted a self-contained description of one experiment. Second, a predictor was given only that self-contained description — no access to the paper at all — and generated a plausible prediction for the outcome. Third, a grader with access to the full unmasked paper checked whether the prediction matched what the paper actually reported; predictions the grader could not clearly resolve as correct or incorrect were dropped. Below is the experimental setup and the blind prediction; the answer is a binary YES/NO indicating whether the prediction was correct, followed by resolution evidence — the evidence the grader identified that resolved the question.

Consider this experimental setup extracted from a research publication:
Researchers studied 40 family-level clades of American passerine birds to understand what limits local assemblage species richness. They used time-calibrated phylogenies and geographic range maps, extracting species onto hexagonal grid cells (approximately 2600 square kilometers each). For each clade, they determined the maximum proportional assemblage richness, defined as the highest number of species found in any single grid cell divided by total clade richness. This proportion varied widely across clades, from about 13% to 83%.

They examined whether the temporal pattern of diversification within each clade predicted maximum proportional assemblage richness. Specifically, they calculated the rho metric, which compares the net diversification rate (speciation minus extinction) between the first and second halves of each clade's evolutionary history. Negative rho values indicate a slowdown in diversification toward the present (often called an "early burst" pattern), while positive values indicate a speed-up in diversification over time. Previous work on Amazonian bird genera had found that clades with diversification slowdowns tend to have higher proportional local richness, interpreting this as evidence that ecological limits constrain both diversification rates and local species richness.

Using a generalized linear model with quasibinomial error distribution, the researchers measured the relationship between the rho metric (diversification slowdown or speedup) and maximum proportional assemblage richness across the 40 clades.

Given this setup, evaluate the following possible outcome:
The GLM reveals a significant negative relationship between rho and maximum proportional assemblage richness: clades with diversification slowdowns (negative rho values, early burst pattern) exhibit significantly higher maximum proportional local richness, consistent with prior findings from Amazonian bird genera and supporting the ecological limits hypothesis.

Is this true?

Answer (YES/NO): NO